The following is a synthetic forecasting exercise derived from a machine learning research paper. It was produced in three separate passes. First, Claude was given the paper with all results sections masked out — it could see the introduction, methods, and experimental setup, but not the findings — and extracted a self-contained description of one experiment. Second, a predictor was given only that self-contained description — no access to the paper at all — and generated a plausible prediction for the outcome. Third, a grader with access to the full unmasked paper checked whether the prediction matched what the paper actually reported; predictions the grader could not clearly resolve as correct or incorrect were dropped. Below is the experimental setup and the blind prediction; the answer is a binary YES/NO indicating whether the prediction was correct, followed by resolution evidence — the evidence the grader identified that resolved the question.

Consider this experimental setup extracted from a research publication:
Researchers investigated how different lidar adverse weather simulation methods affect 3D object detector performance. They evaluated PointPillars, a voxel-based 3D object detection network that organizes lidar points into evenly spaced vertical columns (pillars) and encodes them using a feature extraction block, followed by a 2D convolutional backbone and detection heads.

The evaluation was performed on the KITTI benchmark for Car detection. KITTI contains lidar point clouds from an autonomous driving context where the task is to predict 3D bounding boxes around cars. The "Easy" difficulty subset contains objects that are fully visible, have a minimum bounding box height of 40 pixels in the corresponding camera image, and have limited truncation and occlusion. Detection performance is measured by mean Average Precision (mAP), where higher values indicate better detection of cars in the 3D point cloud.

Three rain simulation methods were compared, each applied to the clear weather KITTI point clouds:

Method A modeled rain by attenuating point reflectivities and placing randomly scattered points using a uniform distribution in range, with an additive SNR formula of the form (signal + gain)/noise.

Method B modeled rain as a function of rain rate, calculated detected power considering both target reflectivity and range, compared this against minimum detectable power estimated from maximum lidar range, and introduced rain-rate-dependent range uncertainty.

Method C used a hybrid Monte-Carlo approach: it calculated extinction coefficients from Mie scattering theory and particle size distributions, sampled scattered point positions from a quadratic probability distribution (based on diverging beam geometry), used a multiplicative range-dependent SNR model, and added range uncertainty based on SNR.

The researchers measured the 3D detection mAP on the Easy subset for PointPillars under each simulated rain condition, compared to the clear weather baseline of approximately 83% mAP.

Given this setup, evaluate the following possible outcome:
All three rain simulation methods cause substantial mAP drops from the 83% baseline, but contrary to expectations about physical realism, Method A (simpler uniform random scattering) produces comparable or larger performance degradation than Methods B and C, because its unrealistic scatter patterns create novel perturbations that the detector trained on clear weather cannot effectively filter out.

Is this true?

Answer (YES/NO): NO